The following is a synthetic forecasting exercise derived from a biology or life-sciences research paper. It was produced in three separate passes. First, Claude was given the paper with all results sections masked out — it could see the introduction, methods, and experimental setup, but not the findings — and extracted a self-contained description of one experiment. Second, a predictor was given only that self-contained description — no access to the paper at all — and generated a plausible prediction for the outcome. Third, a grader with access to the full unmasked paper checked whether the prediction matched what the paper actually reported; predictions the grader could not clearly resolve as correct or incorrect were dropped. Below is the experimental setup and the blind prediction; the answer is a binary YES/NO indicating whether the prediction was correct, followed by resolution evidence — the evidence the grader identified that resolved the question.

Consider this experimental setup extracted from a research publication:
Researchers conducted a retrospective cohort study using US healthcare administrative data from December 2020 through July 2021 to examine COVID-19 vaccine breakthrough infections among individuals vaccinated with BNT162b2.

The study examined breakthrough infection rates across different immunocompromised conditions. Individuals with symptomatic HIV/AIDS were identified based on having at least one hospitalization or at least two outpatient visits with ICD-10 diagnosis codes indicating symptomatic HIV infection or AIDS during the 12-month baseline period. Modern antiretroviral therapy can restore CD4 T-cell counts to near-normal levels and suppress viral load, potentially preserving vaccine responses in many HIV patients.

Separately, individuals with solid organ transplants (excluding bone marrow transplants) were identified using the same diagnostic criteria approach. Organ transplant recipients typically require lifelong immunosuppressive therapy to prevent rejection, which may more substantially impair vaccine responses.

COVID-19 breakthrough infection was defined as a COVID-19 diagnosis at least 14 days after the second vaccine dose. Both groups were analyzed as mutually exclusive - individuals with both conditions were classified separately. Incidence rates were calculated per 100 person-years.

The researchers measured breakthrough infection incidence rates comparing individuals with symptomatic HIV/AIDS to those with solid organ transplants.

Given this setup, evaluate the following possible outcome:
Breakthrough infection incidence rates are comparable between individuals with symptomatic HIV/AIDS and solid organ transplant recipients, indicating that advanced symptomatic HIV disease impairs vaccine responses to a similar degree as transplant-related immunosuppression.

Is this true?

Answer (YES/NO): NO